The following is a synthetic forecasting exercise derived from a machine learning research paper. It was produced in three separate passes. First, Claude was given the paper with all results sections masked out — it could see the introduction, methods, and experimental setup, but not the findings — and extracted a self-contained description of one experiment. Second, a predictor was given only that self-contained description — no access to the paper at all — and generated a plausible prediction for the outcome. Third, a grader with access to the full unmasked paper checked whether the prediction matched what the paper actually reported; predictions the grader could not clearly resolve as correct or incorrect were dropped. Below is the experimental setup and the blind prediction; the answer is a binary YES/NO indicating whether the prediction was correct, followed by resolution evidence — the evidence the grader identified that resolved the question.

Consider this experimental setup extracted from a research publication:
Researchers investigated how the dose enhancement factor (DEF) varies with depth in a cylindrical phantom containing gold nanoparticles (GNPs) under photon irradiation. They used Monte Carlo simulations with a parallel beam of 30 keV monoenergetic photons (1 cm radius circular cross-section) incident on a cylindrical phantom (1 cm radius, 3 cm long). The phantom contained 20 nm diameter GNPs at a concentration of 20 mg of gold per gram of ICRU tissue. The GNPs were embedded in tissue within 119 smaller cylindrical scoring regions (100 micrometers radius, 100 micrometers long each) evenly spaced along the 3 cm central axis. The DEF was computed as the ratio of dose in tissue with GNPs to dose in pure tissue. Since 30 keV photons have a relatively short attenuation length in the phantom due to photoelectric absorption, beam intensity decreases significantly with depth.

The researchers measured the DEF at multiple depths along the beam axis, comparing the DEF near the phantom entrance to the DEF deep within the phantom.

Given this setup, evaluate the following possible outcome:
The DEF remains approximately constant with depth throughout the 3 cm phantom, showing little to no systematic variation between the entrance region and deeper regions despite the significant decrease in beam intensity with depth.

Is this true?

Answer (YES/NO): NO